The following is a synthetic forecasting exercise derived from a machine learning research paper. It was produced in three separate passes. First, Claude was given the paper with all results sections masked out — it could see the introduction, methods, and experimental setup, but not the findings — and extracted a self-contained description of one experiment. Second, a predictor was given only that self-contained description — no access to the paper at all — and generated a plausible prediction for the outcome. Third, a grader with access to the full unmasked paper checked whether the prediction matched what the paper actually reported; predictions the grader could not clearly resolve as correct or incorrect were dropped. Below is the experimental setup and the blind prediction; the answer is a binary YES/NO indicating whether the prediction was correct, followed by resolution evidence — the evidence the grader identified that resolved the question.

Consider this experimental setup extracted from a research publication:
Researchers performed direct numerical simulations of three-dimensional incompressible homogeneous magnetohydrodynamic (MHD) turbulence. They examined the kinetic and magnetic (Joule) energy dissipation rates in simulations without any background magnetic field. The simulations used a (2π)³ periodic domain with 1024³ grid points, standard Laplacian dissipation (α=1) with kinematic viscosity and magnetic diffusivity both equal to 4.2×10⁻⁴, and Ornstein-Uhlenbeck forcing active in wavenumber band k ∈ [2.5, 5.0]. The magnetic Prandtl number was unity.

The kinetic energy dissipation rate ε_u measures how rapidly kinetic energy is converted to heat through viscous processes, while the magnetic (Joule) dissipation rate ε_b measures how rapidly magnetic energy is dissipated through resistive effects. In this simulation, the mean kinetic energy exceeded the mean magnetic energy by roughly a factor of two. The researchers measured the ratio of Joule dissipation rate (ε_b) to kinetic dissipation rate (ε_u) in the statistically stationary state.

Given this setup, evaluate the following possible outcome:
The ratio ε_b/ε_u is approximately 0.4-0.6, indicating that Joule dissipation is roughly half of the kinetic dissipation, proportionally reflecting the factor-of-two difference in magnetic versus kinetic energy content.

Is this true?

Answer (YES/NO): NO